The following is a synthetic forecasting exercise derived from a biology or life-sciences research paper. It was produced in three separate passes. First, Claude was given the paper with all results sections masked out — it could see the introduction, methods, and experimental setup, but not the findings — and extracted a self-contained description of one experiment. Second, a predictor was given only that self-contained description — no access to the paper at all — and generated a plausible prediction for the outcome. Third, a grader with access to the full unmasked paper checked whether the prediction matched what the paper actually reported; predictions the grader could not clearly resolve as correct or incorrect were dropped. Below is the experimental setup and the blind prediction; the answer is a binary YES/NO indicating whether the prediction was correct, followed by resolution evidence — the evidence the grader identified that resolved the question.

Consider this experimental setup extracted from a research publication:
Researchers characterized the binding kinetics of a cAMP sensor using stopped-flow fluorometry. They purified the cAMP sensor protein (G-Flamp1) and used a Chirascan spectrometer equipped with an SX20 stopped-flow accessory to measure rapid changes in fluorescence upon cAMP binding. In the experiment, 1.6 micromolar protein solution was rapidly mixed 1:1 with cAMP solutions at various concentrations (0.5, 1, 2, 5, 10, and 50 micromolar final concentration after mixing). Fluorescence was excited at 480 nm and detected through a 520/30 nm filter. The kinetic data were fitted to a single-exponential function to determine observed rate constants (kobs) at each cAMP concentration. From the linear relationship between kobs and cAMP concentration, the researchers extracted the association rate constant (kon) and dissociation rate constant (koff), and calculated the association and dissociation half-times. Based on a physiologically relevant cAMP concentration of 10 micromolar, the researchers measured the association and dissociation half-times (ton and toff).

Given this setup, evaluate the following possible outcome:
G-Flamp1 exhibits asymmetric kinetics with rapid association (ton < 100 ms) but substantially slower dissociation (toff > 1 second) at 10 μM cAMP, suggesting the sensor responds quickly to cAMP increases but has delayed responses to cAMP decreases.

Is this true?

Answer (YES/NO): NO